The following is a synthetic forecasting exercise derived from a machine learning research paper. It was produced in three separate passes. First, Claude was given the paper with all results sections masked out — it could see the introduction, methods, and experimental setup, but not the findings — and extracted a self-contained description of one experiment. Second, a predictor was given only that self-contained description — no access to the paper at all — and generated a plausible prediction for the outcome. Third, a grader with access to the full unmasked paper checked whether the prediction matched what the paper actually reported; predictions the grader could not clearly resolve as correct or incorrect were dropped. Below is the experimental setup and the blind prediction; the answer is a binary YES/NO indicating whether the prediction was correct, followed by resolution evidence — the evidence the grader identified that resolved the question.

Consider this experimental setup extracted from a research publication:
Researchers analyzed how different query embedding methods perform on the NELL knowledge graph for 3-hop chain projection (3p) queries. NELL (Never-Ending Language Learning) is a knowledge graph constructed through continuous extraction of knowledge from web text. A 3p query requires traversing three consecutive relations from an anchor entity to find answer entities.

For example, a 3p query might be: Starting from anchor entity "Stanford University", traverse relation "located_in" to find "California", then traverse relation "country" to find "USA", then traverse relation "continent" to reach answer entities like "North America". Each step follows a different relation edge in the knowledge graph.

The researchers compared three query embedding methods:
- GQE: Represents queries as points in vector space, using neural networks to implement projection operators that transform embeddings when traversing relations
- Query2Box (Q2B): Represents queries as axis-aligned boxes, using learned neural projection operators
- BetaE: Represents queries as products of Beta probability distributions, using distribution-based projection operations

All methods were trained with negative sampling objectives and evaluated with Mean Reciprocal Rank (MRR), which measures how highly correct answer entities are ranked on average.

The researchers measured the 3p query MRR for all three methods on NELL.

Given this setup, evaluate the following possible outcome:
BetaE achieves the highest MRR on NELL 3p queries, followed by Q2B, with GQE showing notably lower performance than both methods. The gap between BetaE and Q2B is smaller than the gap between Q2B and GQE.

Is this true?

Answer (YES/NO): NO